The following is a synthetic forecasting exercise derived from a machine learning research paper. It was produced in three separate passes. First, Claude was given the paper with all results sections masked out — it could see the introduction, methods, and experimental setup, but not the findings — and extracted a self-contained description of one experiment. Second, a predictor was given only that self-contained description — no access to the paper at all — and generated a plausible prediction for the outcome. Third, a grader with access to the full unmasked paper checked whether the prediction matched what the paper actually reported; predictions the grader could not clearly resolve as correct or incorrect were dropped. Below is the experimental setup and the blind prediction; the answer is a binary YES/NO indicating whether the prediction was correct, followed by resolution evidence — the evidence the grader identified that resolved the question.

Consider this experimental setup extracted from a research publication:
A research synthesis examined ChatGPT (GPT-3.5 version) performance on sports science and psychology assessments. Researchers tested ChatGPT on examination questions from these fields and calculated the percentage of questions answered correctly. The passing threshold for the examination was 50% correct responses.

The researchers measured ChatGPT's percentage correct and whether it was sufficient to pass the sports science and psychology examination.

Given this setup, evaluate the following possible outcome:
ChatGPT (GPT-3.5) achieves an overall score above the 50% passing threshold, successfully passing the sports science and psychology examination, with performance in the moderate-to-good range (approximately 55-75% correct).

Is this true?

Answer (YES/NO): NO